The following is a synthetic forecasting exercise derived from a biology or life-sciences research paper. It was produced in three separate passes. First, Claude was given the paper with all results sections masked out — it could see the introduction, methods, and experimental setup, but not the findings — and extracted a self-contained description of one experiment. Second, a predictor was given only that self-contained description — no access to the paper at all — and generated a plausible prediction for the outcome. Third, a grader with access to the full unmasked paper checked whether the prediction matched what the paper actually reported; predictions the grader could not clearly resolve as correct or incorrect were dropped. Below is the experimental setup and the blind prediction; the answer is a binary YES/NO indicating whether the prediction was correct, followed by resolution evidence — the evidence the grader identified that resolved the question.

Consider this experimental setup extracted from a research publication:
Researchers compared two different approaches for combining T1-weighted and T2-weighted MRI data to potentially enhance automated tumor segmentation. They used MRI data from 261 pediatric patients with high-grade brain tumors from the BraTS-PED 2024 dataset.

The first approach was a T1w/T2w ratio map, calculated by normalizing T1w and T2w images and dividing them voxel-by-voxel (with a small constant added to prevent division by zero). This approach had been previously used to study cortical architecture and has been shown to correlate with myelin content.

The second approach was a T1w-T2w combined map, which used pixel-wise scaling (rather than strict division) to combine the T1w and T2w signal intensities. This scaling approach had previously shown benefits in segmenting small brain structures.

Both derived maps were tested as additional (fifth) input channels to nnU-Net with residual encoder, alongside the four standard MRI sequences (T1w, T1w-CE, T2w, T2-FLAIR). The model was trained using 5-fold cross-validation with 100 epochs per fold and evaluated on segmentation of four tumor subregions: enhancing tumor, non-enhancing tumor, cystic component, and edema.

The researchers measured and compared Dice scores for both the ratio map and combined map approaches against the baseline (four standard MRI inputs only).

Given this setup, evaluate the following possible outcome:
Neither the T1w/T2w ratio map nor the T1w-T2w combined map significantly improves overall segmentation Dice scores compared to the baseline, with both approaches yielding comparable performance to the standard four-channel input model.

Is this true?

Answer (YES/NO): YES